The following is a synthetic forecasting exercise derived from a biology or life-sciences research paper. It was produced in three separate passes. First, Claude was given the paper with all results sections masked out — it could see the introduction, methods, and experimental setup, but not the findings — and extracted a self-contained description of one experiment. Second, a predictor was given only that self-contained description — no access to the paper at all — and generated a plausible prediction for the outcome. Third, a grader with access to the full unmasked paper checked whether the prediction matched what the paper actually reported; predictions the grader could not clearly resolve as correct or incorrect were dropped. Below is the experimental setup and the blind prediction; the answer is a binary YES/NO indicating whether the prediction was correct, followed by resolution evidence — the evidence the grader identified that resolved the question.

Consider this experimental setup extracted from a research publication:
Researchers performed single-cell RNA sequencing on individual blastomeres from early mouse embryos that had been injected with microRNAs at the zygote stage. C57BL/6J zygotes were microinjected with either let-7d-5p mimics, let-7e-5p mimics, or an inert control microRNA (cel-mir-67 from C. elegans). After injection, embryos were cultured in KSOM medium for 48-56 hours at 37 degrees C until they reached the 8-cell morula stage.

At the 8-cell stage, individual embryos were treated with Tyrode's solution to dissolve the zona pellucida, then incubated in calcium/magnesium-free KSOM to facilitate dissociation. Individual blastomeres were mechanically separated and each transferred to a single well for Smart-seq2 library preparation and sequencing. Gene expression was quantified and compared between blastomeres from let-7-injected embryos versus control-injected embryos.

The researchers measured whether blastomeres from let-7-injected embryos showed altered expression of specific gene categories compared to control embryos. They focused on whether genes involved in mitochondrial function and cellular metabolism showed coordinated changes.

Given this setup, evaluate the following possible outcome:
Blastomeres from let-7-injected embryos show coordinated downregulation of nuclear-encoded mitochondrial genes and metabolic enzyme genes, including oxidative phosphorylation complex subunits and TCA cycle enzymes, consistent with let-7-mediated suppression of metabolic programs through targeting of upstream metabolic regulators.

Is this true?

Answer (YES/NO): YES